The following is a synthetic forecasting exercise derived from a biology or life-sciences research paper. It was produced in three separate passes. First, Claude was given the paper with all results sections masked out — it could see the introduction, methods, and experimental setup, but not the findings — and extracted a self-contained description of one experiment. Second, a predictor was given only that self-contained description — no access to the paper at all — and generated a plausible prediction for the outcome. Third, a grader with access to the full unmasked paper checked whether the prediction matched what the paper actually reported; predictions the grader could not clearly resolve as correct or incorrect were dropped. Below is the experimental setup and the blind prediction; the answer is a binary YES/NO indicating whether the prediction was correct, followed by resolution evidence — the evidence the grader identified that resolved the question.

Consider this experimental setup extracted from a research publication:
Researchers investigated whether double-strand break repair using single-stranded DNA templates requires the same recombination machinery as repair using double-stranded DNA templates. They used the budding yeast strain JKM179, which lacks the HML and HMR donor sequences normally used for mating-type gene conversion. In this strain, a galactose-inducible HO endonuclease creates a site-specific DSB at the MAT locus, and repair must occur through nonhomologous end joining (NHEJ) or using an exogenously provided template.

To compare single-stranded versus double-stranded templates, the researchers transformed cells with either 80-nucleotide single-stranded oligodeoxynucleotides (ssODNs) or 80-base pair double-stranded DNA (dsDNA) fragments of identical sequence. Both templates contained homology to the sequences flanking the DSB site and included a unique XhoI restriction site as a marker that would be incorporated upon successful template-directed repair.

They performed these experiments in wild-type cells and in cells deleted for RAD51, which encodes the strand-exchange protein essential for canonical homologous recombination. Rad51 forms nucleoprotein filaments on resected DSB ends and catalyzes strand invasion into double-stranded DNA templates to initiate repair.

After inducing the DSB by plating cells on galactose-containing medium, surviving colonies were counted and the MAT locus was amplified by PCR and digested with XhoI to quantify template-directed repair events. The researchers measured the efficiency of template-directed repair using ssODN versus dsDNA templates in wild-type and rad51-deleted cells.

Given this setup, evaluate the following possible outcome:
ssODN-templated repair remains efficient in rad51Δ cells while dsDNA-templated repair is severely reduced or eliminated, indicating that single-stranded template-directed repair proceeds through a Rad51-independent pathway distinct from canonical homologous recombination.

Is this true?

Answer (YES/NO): YES